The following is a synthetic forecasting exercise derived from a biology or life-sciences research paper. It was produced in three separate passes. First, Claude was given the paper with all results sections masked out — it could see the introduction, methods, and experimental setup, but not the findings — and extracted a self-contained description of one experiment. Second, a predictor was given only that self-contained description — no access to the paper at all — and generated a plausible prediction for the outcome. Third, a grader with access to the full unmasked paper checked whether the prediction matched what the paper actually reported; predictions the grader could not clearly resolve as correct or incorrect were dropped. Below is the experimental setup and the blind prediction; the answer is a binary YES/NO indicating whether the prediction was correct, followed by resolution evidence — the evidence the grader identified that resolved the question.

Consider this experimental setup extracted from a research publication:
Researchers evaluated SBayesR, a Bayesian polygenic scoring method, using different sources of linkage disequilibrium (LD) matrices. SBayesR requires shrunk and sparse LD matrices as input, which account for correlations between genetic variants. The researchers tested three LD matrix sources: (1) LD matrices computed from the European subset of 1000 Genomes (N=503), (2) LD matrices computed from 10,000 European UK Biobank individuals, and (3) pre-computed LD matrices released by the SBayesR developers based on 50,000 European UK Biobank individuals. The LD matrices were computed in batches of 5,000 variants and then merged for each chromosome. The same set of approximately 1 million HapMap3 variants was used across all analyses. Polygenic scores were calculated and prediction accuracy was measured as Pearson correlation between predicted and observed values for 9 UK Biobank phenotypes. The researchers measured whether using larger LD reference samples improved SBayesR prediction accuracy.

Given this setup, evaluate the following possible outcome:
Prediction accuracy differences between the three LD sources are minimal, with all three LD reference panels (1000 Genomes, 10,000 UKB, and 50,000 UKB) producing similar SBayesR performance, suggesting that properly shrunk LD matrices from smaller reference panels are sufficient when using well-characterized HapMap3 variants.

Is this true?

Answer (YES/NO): NO